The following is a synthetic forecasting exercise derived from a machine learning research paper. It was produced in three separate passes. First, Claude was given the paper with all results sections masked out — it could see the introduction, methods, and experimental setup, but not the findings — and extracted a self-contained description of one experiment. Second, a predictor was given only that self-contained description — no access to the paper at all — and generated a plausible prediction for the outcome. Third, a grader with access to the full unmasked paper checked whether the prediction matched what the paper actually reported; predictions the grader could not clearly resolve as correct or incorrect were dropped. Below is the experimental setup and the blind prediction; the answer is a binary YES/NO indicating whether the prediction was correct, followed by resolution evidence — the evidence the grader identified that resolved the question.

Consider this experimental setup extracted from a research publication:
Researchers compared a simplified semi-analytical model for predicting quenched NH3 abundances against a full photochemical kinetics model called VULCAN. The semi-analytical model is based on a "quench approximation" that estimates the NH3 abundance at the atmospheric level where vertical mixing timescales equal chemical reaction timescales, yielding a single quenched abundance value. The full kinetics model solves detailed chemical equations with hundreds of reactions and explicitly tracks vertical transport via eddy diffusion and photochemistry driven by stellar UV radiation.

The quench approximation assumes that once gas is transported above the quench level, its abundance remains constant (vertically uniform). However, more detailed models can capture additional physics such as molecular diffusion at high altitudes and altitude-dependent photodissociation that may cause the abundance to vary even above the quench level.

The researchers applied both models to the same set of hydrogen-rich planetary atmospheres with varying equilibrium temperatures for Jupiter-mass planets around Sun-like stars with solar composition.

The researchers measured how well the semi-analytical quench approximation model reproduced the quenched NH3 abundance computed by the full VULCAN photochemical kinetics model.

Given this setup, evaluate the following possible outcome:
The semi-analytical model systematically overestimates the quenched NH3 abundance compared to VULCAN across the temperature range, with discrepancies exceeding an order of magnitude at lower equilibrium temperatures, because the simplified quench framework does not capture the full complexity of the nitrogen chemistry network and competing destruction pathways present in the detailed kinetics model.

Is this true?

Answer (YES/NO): NO